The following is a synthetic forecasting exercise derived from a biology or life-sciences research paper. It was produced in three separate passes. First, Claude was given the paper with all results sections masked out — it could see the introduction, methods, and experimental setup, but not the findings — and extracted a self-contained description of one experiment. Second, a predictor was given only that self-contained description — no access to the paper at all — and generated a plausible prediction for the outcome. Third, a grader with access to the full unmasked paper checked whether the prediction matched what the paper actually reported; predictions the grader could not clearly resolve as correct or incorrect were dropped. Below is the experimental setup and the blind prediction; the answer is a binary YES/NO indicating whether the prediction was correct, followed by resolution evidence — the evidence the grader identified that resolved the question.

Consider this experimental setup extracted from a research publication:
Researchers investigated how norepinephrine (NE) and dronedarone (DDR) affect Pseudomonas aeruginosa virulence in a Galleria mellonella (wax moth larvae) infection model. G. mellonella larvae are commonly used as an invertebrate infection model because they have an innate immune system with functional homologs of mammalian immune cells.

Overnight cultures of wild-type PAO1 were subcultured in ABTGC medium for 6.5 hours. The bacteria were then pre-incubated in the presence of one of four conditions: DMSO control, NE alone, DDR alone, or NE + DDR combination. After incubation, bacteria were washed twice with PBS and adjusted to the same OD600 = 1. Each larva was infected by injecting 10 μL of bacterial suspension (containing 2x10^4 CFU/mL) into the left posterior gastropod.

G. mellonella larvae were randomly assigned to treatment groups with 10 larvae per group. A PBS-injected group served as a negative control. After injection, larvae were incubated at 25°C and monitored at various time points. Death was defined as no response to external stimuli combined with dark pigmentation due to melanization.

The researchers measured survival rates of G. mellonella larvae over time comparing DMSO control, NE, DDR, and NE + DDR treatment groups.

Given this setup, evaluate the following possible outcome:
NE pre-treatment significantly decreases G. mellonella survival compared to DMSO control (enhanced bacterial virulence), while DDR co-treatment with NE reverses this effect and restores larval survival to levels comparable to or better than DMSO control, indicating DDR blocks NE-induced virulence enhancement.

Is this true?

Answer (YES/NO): NO